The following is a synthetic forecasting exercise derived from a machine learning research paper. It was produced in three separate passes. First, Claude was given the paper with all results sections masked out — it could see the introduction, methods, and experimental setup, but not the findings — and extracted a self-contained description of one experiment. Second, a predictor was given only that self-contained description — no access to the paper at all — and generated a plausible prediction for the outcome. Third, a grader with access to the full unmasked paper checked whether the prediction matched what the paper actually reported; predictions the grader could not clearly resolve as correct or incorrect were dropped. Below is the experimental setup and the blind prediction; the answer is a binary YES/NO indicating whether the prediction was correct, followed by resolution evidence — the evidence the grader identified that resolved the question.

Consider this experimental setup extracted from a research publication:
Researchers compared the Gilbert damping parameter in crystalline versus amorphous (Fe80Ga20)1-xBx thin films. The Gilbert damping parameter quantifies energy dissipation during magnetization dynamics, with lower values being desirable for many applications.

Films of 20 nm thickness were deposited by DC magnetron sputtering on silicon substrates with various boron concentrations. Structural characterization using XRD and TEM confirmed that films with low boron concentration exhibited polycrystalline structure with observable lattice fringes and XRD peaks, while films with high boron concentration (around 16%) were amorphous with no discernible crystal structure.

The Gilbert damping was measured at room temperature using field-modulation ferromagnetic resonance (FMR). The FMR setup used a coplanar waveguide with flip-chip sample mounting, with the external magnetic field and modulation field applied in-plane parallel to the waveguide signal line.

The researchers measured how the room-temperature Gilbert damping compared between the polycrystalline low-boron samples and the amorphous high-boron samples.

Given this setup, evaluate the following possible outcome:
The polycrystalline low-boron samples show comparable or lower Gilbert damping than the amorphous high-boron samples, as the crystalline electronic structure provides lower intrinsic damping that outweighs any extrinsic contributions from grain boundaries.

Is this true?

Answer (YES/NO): NO